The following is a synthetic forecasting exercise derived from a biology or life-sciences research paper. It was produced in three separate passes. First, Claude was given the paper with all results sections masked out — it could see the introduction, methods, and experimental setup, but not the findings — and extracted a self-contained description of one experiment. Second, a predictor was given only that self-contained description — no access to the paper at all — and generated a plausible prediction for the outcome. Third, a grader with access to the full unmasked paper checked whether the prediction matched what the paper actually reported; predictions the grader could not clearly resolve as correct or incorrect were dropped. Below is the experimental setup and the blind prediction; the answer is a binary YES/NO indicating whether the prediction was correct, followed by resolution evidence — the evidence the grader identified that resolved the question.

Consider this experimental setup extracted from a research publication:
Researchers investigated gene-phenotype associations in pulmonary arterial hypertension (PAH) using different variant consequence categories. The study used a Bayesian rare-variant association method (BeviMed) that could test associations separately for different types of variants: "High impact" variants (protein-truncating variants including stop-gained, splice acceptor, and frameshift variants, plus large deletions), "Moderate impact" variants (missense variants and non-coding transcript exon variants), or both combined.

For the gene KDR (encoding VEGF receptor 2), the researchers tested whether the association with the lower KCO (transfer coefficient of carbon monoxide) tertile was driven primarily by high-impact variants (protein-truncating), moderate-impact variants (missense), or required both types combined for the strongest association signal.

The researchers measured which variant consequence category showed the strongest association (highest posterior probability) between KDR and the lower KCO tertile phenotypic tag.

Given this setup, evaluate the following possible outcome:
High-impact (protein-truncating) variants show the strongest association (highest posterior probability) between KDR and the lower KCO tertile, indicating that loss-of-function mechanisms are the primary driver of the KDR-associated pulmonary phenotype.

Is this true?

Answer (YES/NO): YES